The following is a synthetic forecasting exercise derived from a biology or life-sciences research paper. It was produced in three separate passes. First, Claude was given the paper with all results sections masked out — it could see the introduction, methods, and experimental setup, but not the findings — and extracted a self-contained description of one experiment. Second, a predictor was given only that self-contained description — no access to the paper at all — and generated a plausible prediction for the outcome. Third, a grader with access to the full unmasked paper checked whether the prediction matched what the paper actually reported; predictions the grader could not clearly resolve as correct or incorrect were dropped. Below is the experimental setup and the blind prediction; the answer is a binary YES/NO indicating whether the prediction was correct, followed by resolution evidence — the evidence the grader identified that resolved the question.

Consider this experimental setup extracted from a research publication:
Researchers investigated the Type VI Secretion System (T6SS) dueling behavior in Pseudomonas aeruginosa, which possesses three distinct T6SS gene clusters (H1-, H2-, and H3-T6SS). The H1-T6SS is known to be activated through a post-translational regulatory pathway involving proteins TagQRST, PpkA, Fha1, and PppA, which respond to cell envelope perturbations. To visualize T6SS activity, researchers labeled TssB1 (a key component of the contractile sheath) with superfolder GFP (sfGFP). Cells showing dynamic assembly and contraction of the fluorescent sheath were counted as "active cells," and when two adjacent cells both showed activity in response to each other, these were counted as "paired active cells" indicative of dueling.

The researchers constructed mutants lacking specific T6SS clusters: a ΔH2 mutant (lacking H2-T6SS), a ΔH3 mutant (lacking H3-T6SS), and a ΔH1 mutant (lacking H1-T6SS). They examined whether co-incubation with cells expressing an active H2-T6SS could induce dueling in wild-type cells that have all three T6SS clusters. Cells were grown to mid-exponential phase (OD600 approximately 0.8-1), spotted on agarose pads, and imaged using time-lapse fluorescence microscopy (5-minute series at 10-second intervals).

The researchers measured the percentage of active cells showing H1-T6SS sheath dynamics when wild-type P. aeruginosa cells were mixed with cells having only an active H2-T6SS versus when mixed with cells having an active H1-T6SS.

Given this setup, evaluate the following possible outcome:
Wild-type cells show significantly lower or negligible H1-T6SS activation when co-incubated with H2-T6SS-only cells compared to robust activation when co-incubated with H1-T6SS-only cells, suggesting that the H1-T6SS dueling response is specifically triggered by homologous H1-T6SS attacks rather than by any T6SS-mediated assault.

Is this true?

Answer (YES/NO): YES